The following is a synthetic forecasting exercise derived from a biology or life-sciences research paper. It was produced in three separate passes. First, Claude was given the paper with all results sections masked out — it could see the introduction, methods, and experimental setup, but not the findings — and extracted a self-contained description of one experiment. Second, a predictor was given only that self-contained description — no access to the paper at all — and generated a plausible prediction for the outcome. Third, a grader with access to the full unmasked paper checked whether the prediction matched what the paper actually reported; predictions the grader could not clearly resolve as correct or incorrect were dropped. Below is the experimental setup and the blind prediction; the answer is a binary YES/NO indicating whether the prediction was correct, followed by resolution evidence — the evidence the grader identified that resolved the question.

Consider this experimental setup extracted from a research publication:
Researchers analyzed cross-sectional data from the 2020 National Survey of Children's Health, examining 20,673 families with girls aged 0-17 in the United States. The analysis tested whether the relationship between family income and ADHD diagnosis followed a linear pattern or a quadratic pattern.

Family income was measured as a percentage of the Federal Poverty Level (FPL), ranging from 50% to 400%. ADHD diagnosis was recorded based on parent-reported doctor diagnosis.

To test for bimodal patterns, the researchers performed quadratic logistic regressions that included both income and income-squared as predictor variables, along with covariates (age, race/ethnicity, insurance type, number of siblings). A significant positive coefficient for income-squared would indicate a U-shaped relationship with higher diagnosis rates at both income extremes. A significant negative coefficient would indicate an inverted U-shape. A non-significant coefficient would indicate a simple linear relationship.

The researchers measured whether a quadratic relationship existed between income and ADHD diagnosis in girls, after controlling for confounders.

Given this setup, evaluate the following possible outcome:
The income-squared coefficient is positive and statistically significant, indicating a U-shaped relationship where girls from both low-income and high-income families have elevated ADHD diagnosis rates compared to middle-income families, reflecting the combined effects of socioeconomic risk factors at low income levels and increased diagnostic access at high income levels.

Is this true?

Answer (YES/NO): NO